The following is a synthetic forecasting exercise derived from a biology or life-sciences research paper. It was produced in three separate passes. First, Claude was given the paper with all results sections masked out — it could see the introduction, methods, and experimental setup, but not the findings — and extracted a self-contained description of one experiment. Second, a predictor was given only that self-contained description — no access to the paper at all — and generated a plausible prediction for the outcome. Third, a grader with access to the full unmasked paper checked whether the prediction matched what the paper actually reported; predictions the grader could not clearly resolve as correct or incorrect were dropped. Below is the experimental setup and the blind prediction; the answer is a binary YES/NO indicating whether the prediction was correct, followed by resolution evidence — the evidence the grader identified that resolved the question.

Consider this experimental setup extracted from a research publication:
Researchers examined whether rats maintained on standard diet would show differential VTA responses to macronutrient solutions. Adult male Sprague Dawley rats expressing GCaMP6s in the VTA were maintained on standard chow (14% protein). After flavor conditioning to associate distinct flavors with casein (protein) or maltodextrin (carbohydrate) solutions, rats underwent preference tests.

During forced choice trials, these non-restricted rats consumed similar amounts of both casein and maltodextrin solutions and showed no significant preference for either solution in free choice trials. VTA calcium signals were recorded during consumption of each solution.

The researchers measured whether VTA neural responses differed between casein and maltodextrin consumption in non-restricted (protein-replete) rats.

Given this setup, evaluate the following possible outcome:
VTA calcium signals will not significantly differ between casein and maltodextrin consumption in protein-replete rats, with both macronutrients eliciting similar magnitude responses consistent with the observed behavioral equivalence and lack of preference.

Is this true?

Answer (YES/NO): YES